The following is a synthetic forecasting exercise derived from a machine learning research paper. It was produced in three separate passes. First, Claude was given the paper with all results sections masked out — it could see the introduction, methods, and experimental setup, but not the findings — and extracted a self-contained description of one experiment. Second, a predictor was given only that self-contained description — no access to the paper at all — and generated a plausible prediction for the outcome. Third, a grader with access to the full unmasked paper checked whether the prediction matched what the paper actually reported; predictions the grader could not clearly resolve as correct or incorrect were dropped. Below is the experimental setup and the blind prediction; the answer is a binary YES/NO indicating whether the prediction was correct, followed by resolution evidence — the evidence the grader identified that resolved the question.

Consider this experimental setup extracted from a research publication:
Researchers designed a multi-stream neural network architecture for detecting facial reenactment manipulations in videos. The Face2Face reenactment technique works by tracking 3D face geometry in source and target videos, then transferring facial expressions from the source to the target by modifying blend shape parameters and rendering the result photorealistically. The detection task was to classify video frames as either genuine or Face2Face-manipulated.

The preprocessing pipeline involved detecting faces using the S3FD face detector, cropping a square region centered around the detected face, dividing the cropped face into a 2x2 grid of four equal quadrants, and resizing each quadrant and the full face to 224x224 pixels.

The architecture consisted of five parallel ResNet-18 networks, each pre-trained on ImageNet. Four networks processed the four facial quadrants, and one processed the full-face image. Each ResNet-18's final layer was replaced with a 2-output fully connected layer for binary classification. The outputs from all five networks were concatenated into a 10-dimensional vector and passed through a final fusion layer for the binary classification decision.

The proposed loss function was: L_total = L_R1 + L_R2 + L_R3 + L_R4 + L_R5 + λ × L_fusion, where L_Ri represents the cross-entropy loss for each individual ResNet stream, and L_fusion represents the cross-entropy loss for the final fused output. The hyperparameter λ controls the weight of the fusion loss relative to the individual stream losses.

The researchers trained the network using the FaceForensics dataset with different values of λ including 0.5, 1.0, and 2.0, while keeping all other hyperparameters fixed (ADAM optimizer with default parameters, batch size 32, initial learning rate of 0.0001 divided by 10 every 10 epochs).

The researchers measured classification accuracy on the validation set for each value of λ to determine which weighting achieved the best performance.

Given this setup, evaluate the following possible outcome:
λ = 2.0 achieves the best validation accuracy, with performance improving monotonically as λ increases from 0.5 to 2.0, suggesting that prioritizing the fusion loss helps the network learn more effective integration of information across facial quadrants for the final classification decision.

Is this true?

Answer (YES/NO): NO